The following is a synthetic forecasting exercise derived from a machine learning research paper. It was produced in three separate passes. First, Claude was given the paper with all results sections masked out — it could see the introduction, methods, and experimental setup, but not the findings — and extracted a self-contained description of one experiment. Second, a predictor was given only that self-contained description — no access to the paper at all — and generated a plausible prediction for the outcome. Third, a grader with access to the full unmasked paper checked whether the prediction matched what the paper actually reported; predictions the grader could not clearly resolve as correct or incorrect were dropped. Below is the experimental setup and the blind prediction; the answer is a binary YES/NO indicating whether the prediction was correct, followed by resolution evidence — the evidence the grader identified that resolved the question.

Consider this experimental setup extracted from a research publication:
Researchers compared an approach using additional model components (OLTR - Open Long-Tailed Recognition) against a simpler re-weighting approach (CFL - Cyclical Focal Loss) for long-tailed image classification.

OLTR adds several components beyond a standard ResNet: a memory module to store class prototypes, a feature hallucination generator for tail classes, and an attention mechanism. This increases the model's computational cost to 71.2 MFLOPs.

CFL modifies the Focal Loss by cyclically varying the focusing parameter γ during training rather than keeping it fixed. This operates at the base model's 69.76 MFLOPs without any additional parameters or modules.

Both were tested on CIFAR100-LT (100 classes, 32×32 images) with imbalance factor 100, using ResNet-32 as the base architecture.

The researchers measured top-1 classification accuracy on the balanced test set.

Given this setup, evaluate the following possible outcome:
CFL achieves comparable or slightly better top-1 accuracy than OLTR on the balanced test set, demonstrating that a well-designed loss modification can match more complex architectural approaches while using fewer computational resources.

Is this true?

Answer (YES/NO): YES